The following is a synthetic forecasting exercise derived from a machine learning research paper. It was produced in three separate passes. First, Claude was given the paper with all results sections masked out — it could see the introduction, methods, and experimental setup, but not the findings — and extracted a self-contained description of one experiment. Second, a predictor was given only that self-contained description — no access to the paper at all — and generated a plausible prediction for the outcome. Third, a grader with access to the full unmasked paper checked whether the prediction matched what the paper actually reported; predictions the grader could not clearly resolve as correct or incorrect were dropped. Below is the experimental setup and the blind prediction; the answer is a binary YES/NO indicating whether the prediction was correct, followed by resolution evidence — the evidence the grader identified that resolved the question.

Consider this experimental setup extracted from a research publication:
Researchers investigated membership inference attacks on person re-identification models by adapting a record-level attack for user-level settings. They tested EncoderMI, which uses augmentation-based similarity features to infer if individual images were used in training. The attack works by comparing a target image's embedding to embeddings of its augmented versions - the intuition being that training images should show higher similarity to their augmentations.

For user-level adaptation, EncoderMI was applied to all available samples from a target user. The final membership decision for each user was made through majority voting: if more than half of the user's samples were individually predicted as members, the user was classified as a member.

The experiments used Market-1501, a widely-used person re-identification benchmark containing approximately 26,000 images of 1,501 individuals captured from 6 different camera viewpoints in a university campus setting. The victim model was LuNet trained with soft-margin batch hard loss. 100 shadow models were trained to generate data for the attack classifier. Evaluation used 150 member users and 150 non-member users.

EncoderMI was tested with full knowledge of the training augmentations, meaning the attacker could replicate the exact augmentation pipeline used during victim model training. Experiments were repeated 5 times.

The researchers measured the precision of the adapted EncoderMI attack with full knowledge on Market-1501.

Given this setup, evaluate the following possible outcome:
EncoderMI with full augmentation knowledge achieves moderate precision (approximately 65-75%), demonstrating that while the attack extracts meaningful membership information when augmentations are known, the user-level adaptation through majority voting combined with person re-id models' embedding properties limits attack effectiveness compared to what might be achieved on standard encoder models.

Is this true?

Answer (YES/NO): NO